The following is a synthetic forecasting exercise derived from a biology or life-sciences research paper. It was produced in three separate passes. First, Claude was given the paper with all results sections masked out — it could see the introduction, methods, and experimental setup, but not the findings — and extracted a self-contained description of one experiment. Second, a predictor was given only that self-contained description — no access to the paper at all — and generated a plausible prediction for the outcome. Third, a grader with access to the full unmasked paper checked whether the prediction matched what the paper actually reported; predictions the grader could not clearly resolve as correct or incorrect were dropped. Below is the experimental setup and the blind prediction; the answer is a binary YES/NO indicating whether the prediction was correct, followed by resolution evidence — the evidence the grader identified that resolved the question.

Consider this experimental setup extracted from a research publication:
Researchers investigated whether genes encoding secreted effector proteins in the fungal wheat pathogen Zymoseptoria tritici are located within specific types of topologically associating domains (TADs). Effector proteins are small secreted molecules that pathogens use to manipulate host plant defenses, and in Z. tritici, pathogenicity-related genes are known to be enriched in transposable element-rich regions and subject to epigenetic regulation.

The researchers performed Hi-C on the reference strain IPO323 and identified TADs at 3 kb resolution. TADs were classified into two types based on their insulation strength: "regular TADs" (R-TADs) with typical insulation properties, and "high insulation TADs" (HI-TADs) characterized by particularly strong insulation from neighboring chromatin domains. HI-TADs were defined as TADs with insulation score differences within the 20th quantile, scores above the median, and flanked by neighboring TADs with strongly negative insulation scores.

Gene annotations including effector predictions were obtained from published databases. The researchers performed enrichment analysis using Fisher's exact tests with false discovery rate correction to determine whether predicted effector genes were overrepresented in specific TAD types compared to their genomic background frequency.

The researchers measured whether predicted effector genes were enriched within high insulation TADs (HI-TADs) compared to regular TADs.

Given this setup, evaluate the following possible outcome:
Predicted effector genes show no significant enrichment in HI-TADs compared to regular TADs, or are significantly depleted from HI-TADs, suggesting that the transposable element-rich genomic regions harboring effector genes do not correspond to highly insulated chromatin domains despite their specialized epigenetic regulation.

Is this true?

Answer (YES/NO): NO